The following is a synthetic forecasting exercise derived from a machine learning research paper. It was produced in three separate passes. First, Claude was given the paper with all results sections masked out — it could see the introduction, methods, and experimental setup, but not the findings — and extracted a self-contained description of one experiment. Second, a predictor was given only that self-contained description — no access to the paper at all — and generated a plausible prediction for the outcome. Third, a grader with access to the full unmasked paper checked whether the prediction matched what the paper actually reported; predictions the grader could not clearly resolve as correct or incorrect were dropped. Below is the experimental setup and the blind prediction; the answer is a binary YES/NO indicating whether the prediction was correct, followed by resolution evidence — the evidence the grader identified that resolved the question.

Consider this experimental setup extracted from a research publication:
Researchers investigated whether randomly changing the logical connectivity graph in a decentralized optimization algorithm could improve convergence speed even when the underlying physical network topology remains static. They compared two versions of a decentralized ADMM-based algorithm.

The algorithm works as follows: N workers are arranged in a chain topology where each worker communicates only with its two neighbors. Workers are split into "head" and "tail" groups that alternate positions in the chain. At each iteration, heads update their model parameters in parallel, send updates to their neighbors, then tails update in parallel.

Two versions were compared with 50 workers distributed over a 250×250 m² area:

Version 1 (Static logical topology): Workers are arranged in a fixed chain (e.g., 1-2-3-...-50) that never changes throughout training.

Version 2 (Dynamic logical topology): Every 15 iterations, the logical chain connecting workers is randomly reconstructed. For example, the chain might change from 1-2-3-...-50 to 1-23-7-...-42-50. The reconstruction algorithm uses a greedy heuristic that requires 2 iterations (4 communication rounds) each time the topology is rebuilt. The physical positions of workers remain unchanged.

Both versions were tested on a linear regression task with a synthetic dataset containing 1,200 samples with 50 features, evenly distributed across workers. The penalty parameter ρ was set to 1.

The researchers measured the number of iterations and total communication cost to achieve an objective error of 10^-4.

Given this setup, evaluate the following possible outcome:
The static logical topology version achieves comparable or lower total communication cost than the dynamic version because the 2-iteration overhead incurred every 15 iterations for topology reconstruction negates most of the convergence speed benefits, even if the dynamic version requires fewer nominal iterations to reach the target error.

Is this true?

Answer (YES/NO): NO